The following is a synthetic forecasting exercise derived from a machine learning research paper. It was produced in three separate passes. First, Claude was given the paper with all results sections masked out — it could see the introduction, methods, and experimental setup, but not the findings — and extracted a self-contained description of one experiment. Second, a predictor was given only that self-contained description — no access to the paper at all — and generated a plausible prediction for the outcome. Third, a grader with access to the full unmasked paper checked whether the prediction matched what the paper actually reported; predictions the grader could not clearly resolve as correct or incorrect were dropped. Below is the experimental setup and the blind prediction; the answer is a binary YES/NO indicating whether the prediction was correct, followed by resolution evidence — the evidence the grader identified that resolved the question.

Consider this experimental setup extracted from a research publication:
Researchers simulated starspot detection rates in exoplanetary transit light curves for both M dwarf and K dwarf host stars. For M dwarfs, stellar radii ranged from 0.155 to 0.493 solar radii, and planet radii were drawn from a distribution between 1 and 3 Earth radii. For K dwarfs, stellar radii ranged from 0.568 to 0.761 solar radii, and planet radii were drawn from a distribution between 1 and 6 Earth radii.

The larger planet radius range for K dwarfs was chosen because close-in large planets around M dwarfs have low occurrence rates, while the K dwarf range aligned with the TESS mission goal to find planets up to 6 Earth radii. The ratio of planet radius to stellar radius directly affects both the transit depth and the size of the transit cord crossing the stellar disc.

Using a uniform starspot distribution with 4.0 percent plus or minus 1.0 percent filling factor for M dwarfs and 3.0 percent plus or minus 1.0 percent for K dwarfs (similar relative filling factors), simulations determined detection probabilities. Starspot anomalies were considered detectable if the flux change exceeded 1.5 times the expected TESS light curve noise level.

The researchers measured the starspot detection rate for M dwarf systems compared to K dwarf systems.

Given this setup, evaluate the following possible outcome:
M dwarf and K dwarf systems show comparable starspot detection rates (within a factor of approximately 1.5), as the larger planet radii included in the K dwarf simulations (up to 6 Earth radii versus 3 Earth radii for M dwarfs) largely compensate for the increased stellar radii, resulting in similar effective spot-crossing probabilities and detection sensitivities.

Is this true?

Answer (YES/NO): YES